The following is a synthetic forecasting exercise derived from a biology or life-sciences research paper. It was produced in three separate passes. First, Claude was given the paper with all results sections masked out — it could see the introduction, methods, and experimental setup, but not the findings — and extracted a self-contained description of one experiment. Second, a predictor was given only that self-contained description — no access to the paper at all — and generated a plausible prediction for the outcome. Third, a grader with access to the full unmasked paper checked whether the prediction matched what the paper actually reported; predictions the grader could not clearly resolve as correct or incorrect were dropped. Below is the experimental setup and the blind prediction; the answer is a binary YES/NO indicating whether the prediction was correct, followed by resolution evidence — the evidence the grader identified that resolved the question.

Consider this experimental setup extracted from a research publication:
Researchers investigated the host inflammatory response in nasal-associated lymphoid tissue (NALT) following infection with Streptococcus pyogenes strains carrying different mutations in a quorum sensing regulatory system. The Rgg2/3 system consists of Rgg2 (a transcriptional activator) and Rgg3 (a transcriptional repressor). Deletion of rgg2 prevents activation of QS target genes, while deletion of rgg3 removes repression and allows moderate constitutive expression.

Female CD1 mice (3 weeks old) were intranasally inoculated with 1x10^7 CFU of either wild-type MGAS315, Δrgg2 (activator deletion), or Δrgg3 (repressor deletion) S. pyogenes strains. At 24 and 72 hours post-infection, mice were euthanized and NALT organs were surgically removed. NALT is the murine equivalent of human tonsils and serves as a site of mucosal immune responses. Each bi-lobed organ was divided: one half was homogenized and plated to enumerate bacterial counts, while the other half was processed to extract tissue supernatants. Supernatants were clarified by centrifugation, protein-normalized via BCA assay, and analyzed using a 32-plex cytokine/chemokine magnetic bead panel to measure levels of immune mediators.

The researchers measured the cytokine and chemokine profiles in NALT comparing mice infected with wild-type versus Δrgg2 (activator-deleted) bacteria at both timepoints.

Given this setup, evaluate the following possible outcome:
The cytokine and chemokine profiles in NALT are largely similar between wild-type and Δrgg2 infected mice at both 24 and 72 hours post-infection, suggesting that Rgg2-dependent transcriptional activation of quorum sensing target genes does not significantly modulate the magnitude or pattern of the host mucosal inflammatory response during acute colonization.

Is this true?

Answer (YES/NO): NO